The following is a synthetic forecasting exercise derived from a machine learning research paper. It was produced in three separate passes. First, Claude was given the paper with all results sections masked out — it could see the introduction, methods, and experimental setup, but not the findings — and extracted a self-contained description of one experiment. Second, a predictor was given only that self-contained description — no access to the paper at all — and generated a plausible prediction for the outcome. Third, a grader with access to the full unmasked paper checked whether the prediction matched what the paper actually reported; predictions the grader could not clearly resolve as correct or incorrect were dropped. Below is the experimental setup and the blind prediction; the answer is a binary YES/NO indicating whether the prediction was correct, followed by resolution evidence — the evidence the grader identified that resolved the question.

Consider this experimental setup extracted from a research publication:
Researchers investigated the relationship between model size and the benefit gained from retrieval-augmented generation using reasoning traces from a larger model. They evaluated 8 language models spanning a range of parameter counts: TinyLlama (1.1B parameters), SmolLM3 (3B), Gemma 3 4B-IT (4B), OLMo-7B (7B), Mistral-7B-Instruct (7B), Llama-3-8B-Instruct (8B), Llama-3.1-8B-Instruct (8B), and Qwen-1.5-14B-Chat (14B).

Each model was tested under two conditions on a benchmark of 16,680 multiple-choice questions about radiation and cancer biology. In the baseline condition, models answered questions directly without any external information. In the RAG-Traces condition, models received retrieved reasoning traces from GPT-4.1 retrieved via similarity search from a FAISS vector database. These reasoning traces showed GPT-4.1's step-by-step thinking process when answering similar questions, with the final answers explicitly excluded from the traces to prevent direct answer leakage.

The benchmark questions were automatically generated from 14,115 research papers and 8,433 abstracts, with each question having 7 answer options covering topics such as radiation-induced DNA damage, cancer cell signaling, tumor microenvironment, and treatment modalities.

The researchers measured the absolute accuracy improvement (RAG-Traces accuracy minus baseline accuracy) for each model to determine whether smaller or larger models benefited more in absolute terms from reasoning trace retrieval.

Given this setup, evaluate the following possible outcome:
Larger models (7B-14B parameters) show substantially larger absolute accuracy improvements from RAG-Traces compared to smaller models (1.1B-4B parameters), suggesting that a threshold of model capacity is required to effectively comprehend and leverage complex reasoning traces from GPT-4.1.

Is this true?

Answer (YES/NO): NO